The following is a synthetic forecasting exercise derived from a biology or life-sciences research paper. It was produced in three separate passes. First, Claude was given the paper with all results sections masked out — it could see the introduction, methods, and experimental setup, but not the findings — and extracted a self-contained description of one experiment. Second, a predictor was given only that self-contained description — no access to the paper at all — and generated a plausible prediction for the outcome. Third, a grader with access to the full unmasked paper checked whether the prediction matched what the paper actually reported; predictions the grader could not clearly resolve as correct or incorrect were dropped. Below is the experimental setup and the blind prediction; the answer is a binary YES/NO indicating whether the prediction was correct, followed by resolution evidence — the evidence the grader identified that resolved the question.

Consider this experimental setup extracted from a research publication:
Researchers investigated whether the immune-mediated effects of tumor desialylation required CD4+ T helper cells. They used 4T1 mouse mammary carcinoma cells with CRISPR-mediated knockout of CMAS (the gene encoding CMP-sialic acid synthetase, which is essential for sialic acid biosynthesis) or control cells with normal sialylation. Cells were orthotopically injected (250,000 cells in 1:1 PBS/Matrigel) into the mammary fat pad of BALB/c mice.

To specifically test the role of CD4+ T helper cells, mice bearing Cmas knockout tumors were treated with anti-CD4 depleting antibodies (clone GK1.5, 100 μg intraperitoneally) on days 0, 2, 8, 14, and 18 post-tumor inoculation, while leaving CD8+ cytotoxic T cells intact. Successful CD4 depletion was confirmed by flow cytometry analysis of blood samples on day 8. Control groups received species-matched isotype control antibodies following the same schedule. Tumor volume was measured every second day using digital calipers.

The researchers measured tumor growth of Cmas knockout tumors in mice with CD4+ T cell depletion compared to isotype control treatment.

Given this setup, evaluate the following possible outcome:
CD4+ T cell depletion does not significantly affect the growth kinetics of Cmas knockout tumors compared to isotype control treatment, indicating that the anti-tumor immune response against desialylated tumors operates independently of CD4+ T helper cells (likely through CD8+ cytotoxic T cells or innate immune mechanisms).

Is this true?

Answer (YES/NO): YES